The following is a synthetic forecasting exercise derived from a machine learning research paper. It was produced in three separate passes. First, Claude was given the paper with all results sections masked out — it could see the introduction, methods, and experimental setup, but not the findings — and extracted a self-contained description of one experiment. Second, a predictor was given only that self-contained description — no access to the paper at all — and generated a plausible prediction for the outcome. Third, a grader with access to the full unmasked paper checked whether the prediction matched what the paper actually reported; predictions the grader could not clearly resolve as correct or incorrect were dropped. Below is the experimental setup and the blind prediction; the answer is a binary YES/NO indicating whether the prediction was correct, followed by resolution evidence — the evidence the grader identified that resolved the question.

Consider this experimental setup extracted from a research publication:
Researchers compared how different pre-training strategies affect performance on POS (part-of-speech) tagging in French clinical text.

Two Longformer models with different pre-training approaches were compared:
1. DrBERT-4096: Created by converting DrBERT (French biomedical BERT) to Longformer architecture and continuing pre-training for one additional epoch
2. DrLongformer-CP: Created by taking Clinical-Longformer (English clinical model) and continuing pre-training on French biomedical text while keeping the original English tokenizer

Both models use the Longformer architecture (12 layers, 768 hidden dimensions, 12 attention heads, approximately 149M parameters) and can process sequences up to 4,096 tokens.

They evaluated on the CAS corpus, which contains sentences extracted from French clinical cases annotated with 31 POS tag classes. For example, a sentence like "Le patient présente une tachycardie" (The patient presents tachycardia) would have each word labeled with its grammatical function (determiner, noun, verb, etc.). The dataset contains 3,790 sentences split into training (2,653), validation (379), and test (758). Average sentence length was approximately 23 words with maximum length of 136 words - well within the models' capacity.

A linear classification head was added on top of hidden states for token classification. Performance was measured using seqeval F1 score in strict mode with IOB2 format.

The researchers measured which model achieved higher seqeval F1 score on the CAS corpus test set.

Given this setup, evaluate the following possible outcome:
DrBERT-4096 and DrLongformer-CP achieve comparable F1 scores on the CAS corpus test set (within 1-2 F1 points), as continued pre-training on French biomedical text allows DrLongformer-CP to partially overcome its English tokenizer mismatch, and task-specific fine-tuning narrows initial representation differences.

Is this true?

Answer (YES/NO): YES